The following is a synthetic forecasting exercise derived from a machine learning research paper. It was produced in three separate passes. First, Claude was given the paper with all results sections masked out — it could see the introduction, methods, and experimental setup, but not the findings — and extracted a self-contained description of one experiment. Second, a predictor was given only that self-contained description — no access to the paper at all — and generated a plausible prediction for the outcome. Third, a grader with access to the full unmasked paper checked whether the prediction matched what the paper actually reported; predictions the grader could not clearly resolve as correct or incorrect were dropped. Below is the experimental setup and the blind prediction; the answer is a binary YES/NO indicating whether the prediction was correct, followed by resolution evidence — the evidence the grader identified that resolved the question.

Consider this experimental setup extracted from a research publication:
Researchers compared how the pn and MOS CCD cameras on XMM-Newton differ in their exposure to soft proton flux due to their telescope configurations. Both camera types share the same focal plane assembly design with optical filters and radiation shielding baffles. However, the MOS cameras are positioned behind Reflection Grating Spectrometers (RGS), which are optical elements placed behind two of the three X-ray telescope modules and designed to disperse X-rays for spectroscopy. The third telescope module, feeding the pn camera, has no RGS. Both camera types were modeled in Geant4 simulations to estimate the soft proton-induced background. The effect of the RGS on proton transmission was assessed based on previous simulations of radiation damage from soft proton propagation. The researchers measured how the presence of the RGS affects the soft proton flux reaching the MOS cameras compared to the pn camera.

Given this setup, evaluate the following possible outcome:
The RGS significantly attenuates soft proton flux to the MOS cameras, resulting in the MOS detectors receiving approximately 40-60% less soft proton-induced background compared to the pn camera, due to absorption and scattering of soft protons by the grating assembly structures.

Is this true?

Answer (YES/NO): YES